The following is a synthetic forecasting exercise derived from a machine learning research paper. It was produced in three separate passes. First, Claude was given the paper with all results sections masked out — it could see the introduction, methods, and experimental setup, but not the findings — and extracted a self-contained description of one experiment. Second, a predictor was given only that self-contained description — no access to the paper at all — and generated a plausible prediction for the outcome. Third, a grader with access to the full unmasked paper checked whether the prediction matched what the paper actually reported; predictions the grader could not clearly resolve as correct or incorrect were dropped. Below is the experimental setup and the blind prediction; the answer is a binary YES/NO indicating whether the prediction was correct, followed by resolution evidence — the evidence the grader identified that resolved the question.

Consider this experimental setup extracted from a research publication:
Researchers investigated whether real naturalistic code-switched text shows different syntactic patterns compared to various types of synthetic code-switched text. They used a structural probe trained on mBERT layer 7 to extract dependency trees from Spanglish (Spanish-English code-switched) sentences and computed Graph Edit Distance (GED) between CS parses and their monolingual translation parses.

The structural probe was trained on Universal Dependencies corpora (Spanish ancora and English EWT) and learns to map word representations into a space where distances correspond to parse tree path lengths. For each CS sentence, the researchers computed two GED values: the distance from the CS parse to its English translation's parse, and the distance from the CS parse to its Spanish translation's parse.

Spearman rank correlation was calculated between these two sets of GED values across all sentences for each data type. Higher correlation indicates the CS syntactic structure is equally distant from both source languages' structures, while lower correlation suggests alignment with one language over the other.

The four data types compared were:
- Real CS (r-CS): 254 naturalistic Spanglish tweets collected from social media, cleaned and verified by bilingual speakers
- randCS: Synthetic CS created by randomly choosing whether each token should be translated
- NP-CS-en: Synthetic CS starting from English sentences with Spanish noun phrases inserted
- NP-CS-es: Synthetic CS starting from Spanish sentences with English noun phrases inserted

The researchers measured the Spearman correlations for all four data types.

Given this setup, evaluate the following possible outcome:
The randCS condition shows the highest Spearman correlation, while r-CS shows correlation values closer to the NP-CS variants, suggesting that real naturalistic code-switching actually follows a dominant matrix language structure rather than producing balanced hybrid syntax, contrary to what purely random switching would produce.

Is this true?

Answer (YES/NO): NO